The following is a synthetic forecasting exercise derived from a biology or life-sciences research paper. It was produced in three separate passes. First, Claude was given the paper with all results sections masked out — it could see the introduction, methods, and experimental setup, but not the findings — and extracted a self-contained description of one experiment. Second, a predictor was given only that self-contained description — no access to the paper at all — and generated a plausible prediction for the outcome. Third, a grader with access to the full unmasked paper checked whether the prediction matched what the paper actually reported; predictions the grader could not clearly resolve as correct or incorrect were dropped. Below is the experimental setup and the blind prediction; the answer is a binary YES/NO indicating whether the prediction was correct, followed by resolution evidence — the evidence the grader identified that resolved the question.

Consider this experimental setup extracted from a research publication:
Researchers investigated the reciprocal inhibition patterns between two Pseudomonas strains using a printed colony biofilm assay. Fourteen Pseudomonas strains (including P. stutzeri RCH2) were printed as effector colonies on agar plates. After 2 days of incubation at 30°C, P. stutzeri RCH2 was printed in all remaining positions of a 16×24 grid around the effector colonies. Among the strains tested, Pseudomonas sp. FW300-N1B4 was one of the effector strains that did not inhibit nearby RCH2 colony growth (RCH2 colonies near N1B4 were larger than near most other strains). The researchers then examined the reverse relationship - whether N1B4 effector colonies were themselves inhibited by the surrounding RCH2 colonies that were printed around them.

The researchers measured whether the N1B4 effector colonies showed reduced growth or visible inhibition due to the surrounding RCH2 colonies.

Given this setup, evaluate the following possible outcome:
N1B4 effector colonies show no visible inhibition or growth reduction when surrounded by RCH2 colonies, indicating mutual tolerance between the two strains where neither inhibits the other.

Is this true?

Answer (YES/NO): YES